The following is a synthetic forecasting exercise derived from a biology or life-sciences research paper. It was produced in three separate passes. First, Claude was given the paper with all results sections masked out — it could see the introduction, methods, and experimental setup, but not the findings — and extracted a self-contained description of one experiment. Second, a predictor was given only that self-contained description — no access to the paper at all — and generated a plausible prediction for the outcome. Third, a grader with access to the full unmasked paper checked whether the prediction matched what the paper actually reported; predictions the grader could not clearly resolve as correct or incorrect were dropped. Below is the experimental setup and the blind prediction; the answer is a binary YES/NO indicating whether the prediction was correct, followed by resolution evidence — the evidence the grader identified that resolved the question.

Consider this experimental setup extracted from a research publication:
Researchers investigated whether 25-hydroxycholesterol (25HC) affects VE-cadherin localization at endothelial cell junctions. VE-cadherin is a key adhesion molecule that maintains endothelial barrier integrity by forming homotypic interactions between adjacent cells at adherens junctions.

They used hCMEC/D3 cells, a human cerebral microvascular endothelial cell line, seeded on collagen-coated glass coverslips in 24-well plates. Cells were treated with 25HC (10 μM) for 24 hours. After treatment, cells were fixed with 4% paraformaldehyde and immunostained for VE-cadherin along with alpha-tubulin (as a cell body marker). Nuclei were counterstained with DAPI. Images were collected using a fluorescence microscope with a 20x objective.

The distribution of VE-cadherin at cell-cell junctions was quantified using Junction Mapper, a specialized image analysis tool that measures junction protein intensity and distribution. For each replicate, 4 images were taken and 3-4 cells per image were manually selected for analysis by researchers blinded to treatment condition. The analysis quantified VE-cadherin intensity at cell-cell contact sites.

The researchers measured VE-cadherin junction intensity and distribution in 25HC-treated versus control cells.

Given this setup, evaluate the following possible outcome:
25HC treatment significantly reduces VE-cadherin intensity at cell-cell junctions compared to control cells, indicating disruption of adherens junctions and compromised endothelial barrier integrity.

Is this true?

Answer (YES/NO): NO